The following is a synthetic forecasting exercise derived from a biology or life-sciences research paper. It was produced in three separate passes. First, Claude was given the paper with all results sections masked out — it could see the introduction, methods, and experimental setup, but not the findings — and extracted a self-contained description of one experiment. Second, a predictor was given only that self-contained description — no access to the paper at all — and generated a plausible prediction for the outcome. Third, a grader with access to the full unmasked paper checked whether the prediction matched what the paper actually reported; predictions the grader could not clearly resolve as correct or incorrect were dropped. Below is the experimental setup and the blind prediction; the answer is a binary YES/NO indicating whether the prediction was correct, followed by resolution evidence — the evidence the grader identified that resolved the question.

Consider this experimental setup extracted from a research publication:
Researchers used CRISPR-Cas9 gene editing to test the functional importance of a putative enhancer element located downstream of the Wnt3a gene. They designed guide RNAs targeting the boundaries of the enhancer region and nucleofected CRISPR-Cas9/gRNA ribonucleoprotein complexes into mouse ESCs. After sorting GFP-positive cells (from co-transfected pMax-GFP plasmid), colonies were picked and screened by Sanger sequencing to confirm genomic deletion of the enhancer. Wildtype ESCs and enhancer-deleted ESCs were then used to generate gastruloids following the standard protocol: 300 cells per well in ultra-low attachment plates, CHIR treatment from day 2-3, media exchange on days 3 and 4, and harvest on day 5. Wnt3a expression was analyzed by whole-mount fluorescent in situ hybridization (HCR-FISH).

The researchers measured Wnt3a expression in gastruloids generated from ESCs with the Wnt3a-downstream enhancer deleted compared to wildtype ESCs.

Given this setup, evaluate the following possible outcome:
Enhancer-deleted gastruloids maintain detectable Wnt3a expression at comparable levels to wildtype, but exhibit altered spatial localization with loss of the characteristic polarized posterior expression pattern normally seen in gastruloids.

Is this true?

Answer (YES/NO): NO